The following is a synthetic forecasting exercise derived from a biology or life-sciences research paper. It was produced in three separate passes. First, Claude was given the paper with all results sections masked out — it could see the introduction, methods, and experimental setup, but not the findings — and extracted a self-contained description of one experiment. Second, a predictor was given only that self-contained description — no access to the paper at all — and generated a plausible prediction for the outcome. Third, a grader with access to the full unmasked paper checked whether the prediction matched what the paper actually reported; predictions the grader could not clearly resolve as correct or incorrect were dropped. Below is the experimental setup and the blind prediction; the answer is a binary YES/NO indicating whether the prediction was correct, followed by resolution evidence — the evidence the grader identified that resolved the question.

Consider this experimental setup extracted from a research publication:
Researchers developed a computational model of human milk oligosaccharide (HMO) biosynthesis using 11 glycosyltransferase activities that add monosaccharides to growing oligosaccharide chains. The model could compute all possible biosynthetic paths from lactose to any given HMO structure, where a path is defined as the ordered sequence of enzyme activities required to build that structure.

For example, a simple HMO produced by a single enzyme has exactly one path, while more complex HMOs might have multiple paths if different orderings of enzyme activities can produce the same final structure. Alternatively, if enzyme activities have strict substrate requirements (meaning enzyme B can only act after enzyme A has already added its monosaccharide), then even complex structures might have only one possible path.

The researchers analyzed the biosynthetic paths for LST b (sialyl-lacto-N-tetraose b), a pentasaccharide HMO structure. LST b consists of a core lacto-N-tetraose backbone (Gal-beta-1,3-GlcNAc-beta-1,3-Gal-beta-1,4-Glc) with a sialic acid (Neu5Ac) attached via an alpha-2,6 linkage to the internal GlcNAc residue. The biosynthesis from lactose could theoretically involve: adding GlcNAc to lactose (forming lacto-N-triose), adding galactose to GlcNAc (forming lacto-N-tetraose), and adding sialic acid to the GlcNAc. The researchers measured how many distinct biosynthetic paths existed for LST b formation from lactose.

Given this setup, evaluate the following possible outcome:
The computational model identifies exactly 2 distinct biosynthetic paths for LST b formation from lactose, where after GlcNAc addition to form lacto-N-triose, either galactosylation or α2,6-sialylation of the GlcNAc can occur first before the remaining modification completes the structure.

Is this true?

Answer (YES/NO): NO